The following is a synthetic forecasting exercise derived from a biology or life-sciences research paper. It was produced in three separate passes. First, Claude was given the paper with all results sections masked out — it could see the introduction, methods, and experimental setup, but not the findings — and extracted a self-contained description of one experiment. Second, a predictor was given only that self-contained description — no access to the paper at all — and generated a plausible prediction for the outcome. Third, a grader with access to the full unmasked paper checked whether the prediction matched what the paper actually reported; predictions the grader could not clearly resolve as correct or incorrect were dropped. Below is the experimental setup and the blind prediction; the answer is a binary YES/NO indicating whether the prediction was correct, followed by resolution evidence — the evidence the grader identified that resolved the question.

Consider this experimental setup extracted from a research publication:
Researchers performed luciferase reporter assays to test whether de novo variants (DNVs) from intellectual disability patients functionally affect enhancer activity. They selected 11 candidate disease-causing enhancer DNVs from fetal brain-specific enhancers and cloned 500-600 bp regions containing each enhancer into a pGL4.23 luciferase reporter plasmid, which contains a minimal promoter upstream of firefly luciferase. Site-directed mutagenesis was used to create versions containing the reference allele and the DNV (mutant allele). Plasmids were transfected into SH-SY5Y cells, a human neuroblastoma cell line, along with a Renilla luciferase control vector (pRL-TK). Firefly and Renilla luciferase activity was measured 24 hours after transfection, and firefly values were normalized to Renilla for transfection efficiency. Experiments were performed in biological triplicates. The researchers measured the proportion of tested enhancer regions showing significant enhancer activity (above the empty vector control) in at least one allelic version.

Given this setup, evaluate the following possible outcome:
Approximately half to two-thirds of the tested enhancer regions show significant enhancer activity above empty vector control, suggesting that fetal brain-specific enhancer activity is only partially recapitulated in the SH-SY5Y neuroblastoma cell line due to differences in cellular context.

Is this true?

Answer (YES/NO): NO